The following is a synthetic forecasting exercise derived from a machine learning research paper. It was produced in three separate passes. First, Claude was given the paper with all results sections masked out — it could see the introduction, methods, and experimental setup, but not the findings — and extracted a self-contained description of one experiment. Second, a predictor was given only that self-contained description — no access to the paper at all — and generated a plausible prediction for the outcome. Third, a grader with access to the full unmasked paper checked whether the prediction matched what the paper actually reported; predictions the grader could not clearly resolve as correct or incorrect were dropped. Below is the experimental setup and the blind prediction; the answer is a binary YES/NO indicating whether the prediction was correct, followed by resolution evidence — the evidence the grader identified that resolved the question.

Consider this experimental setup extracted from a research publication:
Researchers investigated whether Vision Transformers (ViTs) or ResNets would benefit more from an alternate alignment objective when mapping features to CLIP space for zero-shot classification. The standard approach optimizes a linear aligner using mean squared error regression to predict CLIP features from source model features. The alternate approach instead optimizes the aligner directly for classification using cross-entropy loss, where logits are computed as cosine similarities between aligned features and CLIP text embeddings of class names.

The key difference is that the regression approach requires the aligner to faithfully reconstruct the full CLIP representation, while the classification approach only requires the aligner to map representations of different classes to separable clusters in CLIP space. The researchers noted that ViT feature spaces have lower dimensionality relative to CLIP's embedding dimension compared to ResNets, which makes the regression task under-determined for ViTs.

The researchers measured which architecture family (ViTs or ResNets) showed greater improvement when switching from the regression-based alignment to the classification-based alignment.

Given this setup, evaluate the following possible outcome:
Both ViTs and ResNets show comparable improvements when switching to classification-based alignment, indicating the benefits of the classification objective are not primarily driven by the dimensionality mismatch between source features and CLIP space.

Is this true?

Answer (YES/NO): NO